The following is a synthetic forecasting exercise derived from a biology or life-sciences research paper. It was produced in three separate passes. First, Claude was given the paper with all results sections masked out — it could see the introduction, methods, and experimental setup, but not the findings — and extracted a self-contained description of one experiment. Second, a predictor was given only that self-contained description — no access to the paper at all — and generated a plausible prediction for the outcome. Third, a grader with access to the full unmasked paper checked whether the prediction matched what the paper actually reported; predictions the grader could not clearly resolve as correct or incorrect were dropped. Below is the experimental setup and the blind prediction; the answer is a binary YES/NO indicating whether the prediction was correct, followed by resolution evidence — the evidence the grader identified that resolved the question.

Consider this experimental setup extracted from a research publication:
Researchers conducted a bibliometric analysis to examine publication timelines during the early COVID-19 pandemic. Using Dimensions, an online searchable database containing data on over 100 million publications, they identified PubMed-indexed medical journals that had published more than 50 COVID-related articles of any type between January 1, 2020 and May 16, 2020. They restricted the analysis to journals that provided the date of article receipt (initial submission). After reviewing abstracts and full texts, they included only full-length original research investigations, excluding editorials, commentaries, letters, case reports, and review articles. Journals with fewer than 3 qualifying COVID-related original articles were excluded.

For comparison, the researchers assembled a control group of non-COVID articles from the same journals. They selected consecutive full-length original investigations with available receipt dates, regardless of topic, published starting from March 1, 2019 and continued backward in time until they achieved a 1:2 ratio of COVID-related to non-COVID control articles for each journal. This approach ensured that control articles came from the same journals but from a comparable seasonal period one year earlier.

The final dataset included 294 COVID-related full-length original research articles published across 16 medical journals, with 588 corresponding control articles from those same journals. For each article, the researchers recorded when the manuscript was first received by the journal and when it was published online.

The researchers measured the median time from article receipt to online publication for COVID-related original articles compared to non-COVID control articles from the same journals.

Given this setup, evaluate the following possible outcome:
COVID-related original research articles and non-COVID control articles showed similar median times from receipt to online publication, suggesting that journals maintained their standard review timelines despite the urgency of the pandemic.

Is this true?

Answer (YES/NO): NO